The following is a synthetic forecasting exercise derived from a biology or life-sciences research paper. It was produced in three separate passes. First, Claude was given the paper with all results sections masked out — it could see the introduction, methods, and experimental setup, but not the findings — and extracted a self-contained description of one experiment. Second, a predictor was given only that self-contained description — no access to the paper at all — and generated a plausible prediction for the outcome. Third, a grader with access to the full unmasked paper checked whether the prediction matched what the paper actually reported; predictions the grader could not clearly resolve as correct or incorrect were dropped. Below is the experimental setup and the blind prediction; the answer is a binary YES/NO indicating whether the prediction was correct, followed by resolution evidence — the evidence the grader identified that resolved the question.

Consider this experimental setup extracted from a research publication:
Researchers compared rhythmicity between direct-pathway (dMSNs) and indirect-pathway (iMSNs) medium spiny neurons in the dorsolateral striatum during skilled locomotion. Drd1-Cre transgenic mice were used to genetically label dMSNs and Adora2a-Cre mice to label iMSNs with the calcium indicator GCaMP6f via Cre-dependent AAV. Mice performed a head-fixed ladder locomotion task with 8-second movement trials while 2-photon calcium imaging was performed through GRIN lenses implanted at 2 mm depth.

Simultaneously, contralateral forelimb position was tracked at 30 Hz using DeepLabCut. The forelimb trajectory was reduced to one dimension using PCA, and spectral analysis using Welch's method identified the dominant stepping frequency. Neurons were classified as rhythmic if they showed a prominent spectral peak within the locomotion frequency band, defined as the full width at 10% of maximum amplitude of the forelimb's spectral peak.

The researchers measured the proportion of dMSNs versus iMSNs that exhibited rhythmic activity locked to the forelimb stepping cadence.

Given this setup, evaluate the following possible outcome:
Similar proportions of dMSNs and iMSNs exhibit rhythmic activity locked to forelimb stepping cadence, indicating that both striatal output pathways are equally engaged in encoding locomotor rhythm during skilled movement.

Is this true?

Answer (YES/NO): NO